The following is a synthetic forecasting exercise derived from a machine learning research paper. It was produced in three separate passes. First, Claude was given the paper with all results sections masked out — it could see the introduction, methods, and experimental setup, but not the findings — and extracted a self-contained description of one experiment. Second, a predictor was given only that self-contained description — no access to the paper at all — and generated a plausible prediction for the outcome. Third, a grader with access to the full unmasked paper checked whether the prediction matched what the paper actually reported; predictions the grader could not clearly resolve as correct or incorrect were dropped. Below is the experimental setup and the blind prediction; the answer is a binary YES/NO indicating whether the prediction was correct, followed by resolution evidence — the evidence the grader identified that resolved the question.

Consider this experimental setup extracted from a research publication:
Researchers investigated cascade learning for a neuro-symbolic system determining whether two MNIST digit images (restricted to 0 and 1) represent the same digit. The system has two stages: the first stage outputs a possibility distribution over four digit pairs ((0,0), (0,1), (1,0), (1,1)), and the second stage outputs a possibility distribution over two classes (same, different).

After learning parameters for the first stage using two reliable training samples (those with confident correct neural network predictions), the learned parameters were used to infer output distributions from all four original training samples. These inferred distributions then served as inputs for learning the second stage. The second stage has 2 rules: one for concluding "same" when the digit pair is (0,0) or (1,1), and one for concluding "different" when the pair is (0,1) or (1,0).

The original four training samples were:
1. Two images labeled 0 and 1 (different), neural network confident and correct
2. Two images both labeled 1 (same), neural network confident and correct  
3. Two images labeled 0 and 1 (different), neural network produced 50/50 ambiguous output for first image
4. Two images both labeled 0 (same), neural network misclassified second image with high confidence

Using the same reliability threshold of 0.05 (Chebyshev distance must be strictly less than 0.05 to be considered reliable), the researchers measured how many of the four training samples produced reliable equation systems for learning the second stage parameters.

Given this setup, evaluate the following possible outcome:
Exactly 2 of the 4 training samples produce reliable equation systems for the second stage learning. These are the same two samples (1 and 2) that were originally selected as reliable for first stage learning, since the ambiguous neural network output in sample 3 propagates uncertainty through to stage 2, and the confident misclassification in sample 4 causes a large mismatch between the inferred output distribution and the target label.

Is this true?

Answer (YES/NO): YES